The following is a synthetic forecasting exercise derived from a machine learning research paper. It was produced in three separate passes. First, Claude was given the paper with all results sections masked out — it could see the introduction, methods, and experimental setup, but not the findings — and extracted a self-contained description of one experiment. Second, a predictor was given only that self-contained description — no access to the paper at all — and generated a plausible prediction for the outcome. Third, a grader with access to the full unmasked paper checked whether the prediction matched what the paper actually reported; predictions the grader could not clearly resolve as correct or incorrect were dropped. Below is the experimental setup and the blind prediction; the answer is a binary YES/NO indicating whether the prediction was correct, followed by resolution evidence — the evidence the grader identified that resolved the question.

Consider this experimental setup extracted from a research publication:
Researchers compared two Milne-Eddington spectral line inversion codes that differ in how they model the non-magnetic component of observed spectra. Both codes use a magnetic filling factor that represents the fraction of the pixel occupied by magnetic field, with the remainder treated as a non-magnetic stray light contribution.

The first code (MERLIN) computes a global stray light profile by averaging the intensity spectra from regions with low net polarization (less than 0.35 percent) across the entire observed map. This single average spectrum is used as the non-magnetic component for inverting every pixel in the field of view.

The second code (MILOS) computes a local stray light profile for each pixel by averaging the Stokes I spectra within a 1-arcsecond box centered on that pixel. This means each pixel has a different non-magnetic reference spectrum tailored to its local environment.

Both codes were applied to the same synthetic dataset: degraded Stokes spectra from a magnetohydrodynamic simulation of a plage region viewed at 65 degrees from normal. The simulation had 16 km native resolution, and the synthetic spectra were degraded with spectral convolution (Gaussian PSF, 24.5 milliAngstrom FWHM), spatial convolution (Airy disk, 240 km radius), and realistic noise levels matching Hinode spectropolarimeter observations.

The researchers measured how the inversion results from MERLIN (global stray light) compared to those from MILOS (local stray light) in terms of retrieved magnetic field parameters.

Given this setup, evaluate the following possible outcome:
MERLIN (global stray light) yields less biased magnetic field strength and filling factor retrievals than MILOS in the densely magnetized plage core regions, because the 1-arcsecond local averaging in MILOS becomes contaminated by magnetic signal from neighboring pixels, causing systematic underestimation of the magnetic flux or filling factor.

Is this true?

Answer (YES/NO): NO